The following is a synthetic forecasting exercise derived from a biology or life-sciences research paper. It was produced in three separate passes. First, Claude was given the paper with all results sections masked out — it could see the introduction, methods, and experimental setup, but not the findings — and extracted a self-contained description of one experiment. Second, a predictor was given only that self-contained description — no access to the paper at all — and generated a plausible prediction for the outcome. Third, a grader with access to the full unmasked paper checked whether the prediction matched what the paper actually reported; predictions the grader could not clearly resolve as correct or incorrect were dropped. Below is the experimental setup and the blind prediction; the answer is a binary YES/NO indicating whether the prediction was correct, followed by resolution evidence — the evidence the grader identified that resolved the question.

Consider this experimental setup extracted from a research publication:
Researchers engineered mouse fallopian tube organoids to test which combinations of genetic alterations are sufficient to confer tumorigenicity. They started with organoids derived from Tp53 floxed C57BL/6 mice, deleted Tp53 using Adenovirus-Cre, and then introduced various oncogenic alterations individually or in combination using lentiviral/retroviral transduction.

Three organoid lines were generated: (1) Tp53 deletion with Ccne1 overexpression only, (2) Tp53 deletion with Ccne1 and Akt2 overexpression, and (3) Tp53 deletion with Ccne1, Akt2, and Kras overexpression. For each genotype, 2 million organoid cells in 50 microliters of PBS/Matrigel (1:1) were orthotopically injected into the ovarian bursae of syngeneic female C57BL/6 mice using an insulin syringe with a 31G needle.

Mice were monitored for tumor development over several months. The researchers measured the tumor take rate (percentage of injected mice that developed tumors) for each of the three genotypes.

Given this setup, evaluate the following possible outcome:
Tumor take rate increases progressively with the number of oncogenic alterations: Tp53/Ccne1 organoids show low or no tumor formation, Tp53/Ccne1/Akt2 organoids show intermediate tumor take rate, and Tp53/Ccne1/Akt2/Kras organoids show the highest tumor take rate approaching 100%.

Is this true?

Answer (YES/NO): NO